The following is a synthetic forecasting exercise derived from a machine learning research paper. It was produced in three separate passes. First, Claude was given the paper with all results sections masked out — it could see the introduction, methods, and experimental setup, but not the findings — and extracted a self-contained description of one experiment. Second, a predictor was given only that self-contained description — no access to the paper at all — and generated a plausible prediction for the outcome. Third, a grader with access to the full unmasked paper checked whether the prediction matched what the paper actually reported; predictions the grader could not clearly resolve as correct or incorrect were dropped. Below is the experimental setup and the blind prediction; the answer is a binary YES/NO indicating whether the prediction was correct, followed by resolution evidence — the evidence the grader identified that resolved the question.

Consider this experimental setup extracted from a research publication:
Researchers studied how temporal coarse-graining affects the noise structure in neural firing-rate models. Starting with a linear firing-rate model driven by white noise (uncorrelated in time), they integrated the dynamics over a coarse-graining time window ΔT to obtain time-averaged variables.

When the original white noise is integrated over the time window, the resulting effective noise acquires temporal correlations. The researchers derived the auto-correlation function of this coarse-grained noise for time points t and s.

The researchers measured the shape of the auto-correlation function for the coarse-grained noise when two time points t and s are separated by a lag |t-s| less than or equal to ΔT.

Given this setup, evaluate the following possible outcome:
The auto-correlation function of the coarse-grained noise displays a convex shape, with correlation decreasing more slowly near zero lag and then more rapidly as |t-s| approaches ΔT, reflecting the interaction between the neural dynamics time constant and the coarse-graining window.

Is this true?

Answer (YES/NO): NO